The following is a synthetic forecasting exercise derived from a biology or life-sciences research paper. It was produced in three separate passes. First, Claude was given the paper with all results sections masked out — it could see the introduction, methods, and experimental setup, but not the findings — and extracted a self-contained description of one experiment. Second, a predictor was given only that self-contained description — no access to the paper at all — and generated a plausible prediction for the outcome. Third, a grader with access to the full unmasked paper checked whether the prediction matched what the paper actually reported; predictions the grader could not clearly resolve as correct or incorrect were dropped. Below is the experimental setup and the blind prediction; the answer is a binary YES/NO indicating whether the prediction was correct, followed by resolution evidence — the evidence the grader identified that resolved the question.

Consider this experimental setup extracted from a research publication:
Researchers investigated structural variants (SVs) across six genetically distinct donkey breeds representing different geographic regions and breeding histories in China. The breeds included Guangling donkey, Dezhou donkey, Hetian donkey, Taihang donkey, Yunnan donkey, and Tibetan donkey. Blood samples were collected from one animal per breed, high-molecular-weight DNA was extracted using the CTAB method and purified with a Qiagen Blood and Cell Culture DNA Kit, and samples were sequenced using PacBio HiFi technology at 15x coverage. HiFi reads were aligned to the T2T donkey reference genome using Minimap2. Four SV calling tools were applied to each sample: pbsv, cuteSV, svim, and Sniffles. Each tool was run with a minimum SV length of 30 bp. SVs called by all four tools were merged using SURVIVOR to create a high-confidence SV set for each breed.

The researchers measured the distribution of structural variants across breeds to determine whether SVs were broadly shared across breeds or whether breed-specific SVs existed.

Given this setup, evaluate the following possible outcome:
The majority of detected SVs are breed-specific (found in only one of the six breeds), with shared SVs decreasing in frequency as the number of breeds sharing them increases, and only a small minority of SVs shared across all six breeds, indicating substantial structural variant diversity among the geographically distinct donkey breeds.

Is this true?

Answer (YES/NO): NO